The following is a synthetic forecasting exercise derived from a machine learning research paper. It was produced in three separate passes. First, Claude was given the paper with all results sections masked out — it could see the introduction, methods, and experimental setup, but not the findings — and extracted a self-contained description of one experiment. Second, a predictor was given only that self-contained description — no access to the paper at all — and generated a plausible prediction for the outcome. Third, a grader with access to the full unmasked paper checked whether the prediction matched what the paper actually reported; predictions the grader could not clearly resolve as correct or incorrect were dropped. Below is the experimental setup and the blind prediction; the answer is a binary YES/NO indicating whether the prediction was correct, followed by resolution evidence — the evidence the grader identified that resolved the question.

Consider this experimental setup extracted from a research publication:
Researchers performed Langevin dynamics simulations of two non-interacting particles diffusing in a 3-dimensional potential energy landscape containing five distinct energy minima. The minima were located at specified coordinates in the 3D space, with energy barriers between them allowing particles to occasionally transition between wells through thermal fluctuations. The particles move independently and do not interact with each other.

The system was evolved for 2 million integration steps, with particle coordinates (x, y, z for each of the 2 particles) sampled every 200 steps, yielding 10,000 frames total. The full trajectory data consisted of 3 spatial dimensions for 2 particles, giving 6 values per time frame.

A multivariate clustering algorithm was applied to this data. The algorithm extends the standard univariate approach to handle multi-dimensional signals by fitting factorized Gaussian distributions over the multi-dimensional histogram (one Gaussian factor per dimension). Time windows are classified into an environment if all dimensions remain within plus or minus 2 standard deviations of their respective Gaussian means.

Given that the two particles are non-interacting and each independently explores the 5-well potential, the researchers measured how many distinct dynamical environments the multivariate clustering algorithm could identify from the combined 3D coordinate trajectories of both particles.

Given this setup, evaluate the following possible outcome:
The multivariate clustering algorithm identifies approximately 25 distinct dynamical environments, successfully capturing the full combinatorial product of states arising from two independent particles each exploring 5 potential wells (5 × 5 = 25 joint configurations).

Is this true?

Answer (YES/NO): NO